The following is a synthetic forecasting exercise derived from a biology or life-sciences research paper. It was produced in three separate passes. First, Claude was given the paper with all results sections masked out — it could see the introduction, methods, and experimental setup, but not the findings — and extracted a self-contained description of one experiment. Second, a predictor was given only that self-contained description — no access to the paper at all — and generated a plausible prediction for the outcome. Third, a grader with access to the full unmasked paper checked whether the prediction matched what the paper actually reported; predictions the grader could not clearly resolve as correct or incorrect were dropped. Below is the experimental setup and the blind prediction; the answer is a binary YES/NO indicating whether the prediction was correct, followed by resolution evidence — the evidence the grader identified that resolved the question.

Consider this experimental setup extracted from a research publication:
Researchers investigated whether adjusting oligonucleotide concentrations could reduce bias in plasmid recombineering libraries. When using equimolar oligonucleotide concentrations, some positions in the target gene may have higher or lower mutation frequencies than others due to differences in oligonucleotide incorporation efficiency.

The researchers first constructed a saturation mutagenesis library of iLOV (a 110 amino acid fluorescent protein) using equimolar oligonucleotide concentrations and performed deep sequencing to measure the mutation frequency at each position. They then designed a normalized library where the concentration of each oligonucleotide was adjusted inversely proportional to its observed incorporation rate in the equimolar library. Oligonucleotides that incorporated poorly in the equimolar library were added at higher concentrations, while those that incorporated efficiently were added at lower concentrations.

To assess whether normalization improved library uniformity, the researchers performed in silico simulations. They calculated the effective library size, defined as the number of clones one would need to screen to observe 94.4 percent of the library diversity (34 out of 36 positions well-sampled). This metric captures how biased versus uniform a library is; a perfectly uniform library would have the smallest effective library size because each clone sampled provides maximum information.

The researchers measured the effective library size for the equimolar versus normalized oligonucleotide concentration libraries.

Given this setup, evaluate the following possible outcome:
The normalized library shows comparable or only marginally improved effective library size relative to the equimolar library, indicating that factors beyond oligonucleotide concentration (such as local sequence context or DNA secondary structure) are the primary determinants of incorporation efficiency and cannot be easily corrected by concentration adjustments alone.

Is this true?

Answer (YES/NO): NO